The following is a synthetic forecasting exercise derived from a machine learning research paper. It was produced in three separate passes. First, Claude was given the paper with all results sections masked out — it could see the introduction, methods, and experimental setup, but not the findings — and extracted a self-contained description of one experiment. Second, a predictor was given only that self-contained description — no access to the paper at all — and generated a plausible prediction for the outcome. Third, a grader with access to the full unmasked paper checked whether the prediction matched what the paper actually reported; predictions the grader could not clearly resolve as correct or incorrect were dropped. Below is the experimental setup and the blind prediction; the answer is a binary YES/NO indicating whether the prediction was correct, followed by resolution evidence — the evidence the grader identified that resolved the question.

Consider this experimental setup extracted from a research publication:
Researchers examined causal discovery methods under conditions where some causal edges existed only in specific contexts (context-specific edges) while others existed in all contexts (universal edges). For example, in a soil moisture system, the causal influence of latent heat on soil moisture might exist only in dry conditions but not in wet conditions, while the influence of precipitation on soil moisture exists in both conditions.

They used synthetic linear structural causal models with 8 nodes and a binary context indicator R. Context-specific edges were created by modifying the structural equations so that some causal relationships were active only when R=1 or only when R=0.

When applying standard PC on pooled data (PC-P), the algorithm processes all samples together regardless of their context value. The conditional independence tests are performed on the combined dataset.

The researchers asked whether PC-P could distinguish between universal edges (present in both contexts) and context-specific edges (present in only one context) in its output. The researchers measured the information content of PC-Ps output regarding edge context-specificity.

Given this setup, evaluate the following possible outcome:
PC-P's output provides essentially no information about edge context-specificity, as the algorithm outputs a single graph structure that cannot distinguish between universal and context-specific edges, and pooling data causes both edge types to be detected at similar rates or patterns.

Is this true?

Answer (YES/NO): YES